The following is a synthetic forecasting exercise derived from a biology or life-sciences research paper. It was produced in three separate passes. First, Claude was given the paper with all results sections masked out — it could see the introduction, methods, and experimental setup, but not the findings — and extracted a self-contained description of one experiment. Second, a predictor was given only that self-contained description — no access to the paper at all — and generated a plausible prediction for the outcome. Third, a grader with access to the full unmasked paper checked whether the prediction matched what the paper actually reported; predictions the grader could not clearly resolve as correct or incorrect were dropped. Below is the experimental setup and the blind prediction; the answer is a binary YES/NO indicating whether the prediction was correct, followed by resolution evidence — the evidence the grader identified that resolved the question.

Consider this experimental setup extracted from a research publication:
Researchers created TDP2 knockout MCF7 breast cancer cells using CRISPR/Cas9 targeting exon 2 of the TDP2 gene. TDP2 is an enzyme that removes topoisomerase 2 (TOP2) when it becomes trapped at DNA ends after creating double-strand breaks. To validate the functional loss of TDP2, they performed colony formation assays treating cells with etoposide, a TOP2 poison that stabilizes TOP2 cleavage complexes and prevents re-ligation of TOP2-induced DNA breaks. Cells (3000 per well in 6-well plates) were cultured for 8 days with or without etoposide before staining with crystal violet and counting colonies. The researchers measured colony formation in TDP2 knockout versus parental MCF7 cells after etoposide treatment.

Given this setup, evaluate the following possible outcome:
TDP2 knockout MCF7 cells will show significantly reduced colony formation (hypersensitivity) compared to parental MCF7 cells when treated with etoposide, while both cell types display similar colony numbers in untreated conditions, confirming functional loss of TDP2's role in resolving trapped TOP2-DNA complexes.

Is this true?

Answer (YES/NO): YES